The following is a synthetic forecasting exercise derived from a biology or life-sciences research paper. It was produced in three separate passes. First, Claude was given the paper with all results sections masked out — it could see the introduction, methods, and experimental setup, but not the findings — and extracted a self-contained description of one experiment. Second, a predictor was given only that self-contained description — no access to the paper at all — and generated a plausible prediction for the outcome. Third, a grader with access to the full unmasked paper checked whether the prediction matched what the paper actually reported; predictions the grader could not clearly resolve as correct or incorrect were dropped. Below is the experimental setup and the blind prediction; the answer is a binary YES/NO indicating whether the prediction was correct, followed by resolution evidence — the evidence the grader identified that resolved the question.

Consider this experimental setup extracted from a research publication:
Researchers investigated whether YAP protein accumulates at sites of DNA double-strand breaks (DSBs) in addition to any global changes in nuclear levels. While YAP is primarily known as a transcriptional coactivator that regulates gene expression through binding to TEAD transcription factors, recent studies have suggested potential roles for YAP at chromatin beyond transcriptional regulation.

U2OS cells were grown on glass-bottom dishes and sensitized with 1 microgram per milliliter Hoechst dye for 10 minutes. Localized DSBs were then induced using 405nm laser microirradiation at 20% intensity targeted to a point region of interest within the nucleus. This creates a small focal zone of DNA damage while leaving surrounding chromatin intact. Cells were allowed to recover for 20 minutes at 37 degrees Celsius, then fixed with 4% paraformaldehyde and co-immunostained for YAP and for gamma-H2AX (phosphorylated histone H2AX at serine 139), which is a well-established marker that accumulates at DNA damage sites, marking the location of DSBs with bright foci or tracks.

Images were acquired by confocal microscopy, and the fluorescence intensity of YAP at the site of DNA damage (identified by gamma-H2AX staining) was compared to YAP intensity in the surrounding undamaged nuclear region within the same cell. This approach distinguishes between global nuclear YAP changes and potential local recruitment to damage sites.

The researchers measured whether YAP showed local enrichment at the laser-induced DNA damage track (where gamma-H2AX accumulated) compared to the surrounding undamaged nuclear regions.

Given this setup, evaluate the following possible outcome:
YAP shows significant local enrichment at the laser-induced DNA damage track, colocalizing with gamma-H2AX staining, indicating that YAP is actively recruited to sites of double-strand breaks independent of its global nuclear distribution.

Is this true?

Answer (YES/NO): YES